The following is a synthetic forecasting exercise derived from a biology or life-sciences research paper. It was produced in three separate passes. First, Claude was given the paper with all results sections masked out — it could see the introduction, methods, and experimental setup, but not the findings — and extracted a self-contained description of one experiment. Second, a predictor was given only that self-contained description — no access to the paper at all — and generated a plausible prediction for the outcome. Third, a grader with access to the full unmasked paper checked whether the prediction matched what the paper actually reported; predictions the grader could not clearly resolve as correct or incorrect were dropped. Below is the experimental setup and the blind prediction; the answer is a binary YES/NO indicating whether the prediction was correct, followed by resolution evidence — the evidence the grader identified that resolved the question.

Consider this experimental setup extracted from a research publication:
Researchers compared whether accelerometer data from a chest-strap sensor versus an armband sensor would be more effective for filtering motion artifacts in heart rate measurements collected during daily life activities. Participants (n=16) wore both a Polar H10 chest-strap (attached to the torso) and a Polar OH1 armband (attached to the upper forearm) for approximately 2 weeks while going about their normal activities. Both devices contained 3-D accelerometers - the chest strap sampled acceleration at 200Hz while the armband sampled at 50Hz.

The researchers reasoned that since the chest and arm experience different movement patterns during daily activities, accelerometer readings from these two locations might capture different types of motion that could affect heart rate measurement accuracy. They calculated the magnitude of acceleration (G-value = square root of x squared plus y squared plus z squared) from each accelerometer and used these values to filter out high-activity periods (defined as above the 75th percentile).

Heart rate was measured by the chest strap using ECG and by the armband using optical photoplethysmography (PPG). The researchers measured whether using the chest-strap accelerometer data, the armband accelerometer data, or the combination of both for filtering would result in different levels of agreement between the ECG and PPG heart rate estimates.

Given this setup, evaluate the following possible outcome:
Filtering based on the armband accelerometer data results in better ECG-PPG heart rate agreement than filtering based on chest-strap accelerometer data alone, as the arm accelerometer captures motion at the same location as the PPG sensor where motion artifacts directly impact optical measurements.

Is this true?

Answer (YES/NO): NO